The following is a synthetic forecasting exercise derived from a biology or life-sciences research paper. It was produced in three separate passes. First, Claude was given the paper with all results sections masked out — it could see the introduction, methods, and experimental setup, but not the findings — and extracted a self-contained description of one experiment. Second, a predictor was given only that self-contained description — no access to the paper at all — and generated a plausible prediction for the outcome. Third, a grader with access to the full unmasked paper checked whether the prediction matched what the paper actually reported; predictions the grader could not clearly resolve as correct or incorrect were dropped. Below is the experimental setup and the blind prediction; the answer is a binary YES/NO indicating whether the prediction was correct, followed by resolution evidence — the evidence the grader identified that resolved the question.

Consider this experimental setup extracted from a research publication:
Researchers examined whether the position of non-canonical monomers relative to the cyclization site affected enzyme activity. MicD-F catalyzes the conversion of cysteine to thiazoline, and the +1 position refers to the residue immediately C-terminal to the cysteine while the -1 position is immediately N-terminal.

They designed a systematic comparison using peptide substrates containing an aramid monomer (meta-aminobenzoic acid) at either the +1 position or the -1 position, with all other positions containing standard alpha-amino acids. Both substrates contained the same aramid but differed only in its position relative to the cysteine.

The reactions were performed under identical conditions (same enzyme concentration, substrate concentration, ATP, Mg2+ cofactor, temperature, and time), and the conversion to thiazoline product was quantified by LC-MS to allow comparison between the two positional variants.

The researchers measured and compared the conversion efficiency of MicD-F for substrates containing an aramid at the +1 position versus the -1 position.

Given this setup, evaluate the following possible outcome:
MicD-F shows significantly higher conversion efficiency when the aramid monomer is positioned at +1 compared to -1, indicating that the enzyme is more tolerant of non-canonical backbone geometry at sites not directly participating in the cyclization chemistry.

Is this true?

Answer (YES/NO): YES